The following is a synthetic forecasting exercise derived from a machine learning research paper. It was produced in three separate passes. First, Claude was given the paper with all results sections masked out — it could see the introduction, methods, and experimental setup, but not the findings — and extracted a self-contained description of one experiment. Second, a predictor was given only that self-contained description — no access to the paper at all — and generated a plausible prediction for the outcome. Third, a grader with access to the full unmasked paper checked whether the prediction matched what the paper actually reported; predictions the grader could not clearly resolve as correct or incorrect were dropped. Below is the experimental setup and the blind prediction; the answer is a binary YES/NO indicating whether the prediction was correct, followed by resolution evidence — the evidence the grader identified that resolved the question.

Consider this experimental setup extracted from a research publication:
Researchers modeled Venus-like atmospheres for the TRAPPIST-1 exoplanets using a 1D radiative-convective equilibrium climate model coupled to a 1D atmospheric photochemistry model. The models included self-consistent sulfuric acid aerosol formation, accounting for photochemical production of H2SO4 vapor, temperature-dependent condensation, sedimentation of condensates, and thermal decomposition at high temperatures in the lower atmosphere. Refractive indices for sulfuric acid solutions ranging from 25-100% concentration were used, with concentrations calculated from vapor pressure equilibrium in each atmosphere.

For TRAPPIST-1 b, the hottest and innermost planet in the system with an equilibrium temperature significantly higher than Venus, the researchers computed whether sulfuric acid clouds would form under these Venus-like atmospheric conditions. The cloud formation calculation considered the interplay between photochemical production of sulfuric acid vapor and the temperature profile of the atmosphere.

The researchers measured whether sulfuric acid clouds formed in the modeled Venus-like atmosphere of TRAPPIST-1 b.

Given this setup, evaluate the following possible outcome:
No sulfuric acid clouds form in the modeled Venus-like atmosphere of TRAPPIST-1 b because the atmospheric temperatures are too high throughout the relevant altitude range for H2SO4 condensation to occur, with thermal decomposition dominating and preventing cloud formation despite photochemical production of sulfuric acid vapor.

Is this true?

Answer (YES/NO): YES